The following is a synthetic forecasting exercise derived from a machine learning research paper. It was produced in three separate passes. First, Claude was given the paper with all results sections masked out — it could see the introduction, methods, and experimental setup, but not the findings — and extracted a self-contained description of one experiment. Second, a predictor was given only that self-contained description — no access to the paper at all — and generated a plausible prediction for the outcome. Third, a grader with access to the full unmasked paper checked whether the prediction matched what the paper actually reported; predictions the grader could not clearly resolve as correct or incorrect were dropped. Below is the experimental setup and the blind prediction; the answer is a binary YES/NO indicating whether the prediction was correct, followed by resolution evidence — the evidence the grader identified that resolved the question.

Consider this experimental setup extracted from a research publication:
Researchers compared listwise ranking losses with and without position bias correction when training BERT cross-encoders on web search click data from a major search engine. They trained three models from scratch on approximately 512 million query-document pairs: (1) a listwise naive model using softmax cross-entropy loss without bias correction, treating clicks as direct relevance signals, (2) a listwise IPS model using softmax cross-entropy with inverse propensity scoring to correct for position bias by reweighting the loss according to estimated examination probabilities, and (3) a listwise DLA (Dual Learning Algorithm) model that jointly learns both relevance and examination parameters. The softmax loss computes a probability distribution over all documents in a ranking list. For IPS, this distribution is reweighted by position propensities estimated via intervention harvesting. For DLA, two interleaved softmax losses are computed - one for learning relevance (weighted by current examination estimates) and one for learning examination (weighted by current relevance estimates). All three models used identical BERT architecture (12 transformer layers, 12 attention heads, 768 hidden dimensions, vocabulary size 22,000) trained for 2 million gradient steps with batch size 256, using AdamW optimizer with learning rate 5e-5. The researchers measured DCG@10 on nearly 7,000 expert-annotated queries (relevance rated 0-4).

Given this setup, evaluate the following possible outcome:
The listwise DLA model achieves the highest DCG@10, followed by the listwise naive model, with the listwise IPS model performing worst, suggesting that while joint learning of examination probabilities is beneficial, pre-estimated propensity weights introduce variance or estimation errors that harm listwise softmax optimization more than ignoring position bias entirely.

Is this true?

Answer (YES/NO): NO